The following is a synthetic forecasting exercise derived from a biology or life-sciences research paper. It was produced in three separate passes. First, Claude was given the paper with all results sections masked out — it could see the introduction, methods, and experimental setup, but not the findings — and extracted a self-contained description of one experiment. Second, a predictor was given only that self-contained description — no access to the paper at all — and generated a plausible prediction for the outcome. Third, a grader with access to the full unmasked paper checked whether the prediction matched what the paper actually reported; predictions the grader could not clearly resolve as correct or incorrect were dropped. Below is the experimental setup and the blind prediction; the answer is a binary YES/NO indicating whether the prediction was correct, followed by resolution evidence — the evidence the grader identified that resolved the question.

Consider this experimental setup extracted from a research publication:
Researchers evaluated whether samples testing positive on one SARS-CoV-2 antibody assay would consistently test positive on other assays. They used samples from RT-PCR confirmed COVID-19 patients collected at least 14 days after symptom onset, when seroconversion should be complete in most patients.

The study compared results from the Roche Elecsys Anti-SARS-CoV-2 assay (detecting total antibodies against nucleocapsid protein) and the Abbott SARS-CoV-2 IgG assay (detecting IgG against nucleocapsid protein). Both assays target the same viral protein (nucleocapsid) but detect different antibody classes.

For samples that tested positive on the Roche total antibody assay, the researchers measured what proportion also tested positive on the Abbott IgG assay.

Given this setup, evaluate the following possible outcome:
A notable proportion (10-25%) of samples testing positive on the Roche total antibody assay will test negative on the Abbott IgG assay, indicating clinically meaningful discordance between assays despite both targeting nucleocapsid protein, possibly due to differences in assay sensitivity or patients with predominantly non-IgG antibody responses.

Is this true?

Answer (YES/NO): NO